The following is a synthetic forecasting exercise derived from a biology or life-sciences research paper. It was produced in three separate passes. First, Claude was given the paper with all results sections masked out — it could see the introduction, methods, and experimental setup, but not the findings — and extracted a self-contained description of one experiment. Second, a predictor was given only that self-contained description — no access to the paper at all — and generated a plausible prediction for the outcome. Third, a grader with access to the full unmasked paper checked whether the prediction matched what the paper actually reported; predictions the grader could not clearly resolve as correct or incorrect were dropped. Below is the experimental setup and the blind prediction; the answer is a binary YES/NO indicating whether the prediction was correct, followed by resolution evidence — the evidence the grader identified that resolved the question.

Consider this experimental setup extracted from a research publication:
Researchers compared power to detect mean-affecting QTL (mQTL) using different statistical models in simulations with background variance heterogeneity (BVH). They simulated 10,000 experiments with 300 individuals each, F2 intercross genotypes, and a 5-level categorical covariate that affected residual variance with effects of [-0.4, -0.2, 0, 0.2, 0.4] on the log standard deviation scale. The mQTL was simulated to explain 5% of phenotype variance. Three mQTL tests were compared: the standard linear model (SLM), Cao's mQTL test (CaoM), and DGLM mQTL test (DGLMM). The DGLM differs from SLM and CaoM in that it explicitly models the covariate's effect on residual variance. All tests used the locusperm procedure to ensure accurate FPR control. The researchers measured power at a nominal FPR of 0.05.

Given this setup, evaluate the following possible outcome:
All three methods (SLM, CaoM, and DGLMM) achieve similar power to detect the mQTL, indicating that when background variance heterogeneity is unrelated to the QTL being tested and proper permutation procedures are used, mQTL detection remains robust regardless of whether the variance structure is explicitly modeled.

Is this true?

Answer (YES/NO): NO